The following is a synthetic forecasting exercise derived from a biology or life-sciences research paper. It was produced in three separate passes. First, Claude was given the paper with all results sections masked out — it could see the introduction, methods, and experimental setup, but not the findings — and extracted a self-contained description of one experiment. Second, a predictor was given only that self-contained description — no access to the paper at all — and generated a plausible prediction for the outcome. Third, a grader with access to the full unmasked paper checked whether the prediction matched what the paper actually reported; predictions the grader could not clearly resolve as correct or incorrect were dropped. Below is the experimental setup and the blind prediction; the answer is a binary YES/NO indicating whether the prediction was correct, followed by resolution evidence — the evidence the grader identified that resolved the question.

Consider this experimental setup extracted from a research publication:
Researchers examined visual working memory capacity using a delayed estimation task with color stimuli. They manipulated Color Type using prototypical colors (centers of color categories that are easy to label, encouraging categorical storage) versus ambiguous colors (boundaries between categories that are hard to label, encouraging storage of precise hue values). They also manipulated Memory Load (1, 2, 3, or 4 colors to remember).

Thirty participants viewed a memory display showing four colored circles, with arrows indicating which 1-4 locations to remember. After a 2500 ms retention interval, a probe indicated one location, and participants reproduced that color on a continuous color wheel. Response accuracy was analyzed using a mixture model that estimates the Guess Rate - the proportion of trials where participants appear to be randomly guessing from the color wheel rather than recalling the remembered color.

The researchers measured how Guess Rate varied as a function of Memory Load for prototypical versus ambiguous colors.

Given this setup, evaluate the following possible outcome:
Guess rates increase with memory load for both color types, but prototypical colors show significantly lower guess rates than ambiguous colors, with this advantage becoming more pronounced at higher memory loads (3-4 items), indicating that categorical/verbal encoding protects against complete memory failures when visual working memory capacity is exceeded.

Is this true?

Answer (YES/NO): NO